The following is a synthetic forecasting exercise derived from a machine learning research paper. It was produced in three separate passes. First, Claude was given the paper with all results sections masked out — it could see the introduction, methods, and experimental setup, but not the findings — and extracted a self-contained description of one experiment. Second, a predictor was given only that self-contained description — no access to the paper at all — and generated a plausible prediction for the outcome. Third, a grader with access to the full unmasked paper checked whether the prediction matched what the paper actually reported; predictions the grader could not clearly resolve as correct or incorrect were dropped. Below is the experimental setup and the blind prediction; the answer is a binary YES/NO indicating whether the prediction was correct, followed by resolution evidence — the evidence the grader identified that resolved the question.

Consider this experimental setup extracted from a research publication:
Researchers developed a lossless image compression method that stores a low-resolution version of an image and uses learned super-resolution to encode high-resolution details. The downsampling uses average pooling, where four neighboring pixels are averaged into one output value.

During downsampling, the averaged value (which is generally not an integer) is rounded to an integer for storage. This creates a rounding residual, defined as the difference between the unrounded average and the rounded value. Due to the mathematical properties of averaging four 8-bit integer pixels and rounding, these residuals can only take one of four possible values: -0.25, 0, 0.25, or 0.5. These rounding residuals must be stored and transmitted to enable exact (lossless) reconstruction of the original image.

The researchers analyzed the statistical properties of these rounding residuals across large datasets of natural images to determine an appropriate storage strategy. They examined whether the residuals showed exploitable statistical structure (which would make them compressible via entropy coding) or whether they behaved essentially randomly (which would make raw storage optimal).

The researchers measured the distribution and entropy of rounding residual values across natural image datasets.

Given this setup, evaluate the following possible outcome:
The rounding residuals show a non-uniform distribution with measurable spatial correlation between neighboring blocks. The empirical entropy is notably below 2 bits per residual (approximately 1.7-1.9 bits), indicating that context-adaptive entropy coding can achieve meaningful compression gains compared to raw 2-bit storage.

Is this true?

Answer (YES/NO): NO